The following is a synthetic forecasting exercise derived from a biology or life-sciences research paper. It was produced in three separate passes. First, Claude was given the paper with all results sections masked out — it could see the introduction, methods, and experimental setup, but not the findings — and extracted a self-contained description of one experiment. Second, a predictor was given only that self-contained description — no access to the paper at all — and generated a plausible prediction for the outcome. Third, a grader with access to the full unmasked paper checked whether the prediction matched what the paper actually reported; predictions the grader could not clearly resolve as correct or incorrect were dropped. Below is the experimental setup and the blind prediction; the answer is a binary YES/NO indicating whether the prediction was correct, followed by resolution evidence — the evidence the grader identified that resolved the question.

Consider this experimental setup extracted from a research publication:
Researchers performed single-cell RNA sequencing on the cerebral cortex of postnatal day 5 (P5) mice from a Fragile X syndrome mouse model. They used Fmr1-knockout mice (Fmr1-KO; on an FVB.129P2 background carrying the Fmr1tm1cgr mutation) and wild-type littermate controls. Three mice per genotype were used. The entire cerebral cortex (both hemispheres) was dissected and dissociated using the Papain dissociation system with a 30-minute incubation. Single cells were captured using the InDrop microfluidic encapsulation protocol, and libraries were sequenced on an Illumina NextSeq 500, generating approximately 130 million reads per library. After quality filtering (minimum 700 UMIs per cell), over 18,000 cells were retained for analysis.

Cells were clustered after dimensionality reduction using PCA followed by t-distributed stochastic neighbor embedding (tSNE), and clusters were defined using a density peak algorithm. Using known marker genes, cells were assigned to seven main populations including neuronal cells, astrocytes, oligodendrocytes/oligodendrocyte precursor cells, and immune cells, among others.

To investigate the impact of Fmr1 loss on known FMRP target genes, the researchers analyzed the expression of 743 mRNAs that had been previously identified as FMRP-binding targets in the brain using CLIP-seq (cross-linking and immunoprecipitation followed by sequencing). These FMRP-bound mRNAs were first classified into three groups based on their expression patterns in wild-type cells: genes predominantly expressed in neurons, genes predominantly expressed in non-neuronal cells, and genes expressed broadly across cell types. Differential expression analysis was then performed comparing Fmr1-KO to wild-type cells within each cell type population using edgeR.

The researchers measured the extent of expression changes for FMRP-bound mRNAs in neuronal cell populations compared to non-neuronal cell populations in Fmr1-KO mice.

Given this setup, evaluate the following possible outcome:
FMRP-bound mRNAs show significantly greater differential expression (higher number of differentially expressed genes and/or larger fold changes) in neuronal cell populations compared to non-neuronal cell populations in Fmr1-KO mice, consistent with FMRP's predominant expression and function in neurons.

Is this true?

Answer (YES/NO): YES